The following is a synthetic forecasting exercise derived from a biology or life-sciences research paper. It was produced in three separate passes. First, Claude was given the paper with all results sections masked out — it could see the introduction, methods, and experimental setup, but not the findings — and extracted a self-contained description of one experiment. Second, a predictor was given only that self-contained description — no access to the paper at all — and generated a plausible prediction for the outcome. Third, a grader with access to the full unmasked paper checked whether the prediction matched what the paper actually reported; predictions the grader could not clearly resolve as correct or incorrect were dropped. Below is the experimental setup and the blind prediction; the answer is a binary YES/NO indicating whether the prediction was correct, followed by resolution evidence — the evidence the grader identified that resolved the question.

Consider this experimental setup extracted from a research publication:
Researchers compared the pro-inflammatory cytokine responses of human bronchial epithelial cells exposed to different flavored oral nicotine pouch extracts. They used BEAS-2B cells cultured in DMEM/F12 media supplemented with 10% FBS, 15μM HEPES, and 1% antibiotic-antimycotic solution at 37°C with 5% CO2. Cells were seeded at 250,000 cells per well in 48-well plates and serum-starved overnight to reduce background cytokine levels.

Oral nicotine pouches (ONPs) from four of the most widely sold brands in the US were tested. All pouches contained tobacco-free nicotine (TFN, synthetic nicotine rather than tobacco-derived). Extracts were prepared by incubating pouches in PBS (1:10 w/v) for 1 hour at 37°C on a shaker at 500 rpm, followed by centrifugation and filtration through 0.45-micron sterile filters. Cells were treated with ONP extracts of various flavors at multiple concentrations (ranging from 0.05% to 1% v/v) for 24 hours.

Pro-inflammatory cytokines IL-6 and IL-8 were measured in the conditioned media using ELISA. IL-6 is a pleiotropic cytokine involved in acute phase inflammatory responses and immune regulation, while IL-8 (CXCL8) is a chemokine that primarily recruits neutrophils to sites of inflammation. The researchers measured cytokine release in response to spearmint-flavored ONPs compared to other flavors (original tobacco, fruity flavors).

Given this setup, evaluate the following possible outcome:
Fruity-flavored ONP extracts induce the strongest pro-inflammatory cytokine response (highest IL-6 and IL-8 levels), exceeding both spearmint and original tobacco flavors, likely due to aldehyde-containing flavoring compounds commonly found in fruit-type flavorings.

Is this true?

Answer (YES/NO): NO